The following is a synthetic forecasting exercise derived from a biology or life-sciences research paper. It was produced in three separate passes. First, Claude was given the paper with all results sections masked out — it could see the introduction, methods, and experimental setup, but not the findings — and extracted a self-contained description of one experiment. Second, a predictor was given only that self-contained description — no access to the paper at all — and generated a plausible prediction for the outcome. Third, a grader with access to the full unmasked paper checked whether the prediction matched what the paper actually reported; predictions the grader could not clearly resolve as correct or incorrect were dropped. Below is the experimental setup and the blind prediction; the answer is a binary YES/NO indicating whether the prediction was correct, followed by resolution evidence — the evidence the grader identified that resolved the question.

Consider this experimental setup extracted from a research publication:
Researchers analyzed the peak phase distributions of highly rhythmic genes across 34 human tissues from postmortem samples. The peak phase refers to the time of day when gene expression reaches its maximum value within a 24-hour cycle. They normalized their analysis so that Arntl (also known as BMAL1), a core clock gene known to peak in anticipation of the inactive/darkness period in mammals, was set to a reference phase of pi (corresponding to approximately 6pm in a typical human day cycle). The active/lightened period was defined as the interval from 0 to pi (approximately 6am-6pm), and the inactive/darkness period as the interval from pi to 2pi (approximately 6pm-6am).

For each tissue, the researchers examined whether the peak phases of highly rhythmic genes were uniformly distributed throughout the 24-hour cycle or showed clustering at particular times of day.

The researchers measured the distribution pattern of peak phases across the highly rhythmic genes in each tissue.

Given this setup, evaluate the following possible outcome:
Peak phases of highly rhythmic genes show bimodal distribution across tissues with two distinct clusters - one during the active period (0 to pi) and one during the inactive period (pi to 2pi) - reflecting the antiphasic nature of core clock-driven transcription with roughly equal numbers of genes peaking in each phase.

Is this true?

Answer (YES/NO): NO